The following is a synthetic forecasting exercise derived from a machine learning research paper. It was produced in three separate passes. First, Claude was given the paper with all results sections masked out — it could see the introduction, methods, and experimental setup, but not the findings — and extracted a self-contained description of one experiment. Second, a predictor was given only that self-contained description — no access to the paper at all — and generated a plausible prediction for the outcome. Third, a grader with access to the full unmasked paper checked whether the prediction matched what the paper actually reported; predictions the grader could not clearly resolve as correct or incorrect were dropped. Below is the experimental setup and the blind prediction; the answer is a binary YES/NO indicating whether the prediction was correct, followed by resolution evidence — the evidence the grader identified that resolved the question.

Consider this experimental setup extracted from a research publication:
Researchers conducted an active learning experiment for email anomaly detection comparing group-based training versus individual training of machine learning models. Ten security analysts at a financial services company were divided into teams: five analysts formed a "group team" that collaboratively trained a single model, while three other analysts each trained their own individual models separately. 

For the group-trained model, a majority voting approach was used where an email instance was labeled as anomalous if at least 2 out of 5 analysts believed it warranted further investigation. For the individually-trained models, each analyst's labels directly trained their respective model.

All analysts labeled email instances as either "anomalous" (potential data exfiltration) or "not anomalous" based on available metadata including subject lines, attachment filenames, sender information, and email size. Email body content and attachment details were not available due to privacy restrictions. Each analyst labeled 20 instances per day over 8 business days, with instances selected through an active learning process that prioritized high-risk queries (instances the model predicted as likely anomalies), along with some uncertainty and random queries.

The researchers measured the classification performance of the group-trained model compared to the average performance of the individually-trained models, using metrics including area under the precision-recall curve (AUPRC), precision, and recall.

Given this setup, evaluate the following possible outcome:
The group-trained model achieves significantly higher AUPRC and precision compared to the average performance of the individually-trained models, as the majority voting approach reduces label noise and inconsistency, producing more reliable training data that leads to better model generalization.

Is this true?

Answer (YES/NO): NO